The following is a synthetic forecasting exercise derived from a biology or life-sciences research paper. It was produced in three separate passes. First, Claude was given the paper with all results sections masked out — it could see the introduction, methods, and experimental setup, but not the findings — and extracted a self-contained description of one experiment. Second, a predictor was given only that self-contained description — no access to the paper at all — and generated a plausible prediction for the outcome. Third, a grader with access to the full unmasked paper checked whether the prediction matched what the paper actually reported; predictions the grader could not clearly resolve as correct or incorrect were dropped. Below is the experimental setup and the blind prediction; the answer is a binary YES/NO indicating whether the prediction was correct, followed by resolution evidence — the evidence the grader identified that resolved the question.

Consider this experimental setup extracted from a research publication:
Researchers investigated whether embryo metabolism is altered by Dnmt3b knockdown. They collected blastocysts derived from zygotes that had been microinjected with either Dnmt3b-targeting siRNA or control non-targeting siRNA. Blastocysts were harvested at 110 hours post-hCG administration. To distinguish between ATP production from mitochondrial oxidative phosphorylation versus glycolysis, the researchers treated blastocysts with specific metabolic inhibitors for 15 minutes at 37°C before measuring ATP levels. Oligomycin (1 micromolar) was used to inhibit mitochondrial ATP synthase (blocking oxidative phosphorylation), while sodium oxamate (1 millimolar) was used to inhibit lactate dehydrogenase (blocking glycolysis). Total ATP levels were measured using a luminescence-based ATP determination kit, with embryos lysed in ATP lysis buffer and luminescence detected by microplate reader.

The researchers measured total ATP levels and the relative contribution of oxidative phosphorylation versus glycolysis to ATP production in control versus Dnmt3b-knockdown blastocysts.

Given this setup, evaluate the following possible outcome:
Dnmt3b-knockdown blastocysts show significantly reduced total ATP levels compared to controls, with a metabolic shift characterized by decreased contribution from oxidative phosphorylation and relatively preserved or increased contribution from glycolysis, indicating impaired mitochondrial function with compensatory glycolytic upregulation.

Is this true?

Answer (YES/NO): NO